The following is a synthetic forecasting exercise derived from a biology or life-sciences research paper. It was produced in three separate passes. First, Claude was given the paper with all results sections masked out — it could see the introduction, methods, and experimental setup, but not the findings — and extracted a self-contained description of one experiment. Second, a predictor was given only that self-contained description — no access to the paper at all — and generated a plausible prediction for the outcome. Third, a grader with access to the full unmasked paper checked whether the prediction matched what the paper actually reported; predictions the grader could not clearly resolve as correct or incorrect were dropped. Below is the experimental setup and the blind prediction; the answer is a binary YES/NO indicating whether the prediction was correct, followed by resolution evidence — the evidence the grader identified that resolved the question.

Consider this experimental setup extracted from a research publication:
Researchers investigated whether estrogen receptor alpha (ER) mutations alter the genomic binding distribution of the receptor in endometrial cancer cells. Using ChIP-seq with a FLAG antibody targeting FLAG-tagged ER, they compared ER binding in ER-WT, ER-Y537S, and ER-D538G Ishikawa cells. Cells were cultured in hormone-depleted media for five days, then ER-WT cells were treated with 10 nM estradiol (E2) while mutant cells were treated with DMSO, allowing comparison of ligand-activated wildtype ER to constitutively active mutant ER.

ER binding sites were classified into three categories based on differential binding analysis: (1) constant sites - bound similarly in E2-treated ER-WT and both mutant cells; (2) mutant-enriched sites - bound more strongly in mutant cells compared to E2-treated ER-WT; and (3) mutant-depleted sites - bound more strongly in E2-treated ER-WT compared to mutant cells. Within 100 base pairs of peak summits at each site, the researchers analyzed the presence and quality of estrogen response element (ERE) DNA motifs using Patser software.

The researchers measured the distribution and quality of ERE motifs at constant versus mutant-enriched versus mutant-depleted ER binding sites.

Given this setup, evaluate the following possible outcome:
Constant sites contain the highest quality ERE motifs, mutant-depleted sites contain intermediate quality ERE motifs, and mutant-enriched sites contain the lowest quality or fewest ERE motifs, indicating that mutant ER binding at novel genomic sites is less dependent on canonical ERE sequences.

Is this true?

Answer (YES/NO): NO